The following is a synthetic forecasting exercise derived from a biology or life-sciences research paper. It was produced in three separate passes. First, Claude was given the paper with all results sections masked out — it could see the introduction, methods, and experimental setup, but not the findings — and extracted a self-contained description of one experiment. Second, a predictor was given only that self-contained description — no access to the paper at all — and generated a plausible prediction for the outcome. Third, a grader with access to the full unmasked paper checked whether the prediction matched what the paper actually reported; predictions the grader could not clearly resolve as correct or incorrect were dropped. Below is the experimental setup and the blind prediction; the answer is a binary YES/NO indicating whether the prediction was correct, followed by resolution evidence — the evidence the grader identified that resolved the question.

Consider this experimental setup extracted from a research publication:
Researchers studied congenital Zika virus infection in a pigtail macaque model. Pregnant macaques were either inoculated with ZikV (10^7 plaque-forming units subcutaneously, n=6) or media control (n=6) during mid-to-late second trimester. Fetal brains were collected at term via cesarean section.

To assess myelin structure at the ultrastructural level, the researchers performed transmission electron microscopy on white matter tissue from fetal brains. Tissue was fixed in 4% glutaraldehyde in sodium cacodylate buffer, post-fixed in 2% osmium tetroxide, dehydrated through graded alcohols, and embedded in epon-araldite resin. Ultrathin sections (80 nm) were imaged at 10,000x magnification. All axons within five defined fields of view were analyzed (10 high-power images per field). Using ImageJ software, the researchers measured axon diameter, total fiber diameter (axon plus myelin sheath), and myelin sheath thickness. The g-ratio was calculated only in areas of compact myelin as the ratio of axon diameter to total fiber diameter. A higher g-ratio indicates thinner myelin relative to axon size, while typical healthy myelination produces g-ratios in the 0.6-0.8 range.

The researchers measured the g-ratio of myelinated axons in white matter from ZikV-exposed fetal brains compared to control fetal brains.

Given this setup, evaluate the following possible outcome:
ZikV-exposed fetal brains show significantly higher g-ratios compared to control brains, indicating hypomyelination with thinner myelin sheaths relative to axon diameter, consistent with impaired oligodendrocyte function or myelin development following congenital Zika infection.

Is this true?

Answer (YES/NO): NO